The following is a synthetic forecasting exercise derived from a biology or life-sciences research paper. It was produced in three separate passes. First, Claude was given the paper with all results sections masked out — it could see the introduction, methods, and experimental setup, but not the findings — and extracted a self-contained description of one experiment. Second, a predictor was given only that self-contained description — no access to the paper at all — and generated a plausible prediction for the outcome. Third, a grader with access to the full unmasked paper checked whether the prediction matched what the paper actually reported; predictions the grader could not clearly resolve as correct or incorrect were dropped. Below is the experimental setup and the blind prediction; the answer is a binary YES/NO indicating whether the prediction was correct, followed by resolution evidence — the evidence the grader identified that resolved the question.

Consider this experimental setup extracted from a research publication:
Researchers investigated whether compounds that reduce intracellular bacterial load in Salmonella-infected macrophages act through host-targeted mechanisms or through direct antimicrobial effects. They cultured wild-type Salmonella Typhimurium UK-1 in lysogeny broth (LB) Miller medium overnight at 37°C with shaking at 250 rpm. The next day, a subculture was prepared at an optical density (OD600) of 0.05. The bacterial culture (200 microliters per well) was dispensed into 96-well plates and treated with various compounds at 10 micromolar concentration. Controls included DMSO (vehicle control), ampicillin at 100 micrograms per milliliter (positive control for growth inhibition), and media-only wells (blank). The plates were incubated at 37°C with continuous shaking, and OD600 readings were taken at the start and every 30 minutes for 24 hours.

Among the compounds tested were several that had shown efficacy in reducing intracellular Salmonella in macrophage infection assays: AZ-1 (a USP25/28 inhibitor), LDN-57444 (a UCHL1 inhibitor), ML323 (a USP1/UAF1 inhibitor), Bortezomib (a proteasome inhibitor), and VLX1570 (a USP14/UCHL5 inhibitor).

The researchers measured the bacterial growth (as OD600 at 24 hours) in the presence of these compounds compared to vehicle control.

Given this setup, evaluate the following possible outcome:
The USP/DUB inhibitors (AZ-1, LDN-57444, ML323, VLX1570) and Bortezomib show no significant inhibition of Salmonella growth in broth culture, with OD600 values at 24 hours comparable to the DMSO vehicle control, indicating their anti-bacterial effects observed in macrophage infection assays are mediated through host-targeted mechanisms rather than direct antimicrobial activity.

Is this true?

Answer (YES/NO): NO